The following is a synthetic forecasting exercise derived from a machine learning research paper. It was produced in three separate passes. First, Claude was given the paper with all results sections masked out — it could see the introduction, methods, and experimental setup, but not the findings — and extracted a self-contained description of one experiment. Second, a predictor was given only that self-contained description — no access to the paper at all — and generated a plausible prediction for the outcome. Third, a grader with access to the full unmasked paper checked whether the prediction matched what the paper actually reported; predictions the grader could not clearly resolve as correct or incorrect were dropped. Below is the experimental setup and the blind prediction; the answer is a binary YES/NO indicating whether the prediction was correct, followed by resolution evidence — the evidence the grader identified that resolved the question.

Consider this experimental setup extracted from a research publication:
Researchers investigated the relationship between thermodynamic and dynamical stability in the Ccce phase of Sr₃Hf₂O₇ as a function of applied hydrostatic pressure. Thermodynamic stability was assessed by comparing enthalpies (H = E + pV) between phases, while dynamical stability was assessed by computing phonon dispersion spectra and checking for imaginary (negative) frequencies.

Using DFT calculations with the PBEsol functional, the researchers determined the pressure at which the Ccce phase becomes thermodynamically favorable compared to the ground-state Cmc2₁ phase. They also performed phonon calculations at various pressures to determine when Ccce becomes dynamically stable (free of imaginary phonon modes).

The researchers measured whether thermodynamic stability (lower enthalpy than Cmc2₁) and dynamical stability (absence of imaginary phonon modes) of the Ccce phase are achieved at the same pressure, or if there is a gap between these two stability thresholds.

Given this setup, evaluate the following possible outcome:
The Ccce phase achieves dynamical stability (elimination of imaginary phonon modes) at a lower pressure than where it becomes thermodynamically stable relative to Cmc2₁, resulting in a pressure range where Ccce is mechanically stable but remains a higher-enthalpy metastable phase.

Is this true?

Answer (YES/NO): NO